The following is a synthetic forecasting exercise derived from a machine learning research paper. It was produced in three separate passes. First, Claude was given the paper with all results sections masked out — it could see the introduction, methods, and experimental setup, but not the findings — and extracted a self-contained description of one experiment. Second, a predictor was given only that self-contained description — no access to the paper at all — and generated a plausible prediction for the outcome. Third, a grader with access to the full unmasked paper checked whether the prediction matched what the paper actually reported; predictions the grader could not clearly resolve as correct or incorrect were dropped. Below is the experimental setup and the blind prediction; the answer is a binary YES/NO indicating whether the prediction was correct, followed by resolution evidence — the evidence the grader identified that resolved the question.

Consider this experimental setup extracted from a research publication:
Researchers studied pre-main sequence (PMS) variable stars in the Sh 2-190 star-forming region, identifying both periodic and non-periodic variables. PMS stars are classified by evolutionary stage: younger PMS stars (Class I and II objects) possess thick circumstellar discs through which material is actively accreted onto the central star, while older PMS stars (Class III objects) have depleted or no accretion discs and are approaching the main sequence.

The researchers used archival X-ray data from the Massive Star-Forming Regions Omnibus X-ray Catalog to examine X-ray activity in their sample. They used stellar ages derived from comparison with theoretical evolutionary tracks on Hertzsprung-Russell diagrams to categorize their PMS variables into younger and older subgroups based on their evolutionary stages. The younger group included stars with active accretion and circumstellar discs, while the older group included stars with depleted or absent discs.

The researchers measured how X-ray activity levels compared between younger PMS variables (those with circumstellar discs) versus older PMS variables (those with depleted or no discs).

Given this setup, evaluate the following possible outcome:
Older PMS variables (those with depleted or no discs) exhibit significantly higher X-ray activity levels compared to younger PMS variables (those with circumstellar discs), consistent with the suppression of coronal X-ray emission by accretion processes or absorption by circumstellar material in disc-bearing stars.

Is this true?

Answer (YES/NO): YES